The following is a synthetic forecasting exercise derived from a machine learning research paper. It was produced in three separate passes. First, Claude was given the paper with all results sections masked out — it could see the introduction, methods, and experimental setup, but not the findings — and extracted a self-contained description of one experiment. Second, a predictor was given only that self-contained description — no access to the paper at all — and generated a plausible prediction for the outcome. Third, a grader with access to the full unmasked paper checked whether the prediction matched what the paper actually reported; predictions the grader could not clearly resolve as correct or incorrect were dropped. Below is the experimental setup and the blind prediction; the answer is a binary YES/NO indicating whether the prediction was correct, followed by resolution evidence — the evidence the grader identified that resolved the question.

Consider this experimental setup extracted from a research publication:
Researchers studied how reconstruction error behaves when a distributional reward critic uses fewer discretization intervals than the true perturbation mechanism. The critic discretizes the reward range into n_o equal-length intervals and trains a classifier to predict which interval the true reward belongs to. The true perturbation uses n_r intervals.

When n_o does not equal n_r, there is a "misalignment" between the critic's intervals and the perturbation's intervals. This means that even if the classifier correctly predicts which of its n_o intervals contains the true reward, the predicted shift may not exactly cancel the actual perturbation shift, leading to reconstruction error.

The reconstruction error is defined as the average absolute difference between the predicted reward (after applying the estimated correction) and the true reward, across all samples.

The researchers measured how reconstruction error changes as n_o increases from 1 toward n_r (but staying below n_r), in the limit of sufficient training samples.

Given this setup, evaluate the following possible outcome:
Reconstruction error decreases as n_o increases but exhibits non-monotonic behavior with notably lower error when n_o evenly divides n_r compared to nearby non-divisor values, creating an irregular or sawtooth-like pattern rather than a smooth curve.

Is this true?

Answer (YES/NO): NO